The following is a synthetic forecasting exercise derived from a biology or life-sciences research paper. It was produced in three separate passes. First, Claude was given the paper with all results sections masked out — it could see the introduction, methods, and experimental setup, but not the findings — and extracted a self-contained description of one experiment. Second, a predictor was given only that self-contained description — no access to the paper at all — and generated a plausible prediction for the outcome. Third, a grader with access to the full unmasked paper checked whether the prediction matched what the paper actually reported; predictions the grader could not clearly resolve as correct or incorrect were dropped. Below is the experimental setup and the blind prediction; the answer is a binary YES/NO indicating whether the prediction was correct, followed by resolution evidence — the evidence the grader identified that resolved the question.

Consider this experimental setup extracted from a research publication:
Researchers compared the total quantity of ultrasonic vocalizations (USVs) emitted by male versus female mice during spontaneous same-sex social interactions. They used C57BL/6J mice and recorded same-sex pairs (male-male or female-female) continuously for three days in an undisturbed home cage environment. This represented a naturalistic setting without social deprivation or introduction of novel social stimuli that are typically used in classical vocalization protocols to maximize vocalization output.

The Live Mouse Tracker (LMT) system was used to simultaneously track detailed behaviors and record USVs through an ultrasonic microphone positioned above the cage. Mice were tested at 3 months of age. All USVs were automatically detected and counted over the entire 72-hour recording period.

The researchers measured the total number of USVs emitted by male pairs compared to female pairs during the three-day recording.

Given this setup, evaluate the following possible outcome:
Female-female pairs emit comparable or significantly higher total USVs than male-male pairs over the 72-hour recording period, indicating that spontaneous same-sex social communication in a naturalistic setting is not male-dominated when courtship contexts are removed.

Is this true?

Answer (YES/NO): YES